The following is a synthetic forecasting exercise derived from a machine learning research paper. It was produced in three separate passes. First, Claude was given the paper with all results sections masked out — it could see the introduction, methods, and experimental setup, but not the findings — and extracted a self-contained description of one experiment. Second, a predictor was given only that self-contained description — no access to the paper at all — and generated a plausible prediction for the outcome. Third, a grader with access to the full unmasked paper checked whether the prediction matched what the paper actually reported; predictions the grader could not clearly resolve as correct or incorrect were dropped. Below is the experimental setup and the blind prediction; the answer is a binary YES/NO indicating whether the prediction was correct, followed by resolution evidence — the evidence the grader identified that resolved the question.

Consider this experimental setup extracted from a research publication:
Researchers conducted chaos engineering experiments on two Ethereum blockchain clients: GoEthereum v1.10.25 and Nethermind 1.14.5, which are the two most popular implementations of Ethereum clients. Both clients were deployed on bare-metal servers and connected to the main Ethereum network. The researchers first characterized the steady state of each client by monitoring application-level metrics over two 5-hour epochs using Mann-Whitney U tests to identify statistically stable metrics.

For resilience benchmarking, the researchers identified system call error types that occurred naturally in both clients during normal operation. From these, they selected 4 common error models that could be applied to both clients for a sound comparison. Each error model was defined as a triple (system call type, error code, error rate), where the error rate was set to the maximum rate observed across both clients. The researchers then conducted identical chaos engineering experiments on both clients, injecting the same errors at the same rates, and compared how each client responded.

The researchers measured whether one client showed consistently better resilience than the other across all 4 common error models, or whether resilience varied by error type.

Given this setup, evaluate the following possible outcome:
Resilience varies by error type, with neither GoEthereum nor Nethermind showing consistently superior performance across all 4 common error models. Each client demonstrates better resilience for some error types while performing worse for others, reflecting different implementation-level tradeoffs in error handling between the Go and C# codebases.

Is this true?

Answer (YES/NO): YES